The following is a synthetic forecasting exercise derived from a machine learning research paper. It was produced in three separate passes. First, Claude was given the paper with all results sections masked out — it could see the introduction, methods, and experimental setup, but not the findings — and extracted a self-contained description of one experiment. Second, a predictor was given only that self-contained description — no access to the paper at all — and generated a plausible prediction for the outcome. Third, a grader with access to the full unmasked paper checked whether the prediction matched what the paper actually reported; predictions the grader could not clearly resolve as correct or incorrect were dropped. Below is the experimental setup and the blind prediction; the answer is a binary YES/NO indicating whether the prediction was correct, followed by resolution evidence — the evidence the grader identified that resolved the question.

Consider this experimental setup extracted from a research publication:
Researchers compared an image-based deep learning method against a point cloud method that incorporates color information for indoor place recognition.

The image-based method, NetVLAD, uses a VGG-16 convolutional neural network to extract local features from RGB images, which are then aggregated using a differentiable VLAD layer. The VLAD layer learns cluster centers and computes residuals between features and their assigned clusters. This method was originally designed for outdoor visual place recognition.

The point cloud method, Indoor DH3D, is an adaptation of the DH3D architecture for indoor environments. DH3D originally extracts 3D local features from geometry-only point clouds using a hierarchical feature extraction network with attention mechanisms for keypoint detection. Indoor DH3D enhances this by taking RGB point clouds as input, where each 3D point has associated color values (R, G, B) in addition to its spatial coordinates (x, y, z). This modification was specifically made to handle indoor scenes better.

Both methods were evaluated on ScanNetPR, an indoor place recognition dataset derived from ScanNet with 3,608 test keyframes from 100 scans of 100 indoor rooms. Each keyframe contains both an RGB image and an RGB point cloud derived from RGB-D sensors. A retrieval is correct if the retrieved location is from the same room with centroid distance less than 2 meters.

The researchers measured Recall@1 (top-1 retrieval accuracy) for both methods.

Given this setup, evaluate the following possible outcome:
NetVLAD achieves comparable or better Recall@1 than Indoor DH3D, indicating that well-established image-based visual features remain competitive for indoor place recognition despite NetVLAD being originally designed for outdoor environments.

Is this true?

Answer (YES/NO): YES